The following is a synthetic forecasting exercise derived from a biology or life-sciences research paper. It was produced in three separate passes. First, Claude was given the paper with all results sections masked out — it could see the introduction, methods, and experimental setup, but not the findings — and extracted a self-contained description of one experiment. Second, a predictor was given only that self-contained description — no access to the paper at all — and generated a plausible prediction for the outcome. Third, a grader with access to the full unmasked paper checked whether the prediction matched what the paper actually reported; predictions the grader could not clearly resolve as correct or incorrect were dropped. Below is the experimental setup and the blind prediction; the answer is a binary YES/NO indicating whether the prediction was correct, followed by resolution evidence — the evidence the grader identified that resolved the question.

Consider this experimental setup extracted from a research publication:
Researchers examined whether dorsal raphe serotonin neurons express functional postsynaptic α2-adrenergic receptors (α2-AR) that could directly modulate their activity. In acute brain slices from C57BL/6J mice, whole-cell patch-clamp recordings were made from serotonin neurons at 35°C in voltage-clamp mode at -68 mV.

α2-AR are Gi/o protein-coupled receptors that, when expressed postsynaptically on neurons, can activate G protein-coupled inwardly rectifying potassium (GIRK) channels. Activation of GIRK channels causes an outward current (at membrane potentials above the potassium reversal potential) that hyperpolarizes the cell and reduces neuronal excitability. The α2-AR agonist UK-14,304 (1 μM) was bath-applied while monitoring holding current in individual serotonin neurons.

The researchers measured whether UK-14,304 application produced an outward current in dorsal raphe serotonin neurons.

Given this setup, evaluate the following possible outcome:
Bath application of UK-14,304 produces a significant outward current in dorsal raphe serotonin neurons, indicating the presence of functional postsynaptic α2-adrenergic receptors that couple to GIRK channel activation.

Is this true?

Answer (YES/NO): NO